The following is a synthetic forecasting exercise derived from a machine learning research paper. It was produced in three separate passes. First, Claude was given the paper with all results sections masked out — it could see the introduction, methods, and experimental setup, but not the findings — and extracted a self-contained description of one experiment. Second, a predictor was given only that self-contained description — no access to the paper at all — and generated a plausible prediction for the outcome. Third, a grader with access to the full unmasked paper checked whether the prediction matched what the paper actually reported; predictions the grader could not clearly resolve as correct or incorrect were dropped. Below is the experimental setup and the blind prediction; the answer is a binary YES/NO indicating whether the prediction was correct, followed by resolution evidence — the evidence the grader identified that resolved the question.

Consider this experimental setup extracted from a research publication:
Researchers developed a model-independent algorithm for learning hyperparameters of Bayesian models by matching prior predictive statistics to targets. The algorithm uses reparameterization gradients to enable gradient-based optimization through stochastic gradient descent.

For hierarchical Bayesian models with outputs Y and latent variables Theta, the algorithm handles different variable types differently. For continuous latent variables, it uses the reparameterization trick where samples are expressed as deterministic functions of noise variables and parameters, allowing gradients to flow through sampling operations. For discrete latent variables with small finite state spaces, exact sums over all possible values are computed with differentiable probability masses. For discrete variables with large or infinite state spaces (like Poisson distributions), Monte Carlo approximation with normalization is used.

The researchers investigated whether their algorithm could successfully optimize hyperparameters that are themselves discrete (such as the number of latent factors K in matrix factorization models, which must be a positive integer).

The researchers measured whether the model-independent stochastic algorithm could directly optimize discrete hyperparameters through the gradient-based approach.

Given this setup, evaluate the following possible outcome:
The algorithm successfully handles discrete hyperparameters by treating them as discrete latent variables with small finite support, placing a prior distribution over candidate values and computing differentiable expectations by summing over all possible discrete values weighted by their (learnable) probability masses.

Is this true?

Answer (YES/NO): NO